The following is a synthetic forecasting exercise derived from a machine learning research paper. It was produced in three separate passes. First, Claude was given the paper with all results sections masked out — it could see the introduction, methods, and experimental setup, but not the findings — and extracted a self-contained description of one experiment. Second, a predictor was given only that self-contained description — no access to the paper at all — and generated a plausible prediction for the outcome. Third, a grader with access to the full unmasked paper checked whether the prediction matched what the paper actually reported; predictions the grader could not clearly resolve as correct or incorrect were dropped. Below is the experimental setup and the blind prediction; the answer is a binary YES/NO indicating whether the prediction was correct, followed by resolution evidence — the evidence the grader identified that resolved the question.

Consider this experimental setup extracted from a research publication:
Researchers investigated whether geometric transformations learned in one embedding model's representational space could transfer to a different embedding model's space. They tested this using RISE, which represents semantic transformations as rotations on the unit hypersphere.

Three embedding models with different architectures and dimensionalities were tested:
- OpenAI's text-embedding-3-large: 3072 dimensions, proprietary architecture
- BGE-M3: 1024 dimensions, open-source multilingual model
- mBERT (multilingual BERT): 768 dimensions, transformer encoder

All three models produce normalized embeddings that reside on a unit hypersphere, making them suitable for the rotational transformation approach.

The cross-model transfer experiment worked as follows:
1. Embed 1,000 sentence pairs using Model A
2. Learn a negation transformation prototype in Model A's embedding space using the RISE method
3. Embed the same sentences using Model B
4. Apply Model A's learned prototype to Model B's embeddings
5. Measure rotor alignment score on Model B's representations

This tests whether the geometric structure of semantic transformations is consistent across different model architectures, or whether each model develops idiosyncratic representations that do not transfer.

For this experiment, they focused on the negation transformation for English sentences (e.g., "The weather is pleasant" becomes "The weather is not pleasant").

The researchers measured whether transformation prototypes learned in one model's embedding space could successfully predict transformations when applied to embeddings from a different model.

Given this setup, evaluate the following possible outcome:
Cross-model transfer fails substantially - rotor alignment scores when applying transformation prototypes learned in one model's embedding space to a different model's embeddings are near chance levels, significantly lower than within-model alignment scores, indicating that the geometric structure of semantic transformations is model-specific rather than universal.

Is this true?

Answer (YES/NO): NO